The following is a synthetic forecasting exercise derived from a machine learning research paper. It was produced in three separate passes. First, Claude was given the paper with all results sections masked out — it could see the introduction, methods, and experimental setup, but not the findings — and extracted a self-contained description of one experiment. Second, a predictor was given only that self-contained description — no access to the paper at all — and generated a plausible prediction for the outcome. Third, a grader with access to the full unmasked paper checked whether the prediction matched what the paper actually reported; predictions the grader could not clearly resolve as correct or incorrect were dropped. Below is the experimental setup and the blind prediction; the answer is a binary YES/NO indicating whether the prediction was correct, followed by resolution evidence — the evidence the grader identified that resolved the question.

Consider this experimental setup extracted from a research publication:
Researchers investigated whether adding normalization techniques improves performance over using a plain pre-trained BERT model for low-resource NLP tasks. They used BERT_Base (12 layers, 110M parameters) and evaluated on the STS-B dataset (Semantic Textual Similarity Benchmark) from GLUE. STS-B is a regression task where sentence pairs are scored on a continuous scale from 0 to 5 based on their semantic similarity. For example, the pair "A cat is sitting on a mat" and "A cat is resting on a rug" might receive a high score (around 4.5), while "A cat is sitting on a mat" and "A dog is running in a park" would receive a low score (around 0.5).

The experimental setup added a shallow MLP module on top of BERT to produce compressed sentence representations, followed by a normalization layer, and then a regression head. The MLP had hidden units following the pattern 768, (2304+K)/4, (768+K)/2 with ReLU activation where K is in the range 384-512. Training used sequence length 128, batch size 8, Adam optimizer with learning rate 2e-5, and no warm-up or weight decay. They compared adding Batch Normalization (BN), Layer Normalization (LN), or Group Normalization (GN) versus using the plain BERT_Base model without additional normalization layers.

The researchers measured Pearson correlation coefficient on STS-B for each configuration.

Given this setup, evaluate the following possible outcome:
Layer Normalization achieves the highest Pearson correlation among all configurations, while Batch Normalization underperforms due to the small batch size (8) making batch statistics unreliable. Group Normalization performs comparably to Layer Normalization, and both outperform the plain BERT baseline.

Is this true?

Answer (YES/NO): NO